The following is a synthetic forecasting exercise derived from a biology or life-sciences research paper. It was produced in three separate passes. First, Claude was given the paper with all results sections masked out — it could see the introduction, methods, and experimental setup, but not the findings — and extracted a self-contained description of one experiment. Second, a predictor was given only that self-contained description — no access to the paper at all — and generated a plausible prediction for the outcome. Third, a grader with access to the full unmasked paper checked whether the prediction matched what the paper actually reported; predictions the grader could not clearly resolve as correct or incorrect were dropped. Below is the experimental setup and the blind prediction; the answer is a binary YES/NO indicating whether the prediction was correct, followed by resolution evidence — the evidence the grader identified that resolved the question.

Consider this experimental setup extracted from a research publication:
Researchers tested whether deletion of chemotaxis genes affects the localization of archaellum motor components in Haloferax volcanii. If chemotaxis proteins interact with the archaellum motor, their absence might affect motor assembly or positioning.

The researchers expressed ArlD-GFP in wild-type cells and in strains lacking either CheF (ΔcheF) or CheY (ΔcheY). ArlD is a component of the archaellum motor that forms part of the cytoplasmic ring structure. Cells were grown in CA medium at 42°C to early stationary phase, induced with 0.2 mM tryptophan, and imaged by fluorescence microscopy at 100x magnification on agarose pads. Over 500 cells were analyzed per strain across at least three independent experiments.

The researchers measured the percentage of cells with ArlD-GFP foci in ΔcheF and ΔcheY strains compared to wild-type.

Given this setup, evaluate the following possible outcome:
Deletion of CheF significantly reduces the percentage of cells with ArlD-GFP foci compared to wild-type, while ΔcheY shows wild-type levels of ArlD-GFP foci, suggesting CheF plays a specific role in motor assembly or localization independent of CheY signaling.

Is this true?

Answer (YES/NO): NO